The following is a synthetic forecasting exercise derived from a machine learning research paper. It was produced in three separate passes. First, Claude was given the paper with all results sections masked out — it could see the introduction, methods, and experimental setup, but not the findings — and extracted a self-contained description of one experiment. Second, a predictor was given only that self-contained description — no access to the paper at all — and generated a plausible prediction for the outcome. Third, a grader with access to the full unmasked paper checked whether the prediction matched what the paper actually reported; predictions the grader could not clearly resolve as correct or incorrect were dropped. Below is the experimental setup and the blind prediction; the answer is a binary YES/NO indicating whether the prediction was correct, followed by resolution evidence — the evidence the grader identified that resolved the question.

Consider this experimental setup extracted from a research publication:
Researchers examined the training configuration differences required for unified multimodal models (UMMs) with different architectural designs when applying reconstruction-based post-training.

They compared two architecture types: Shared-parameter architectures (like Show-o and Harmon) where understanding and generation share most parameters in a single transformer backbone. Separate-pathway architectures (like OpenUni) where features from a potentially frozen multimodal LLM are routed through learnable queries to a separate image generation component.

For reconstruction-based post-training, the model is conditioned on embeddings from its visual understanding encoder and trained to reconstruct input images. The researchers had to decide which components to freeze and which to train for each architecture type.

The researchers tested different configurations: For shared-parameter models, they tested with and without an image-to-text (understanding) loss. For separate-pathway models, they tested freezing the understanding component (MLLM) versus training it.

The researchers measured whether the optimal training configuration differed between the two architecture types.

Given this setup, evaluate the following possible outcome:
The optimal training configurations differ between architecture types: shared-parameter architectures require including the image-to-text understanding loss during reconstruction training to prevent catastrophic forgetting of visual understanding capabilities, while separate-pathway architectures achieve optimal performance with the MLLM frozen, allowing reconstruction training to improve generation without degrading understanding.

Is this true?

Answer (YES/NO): YES